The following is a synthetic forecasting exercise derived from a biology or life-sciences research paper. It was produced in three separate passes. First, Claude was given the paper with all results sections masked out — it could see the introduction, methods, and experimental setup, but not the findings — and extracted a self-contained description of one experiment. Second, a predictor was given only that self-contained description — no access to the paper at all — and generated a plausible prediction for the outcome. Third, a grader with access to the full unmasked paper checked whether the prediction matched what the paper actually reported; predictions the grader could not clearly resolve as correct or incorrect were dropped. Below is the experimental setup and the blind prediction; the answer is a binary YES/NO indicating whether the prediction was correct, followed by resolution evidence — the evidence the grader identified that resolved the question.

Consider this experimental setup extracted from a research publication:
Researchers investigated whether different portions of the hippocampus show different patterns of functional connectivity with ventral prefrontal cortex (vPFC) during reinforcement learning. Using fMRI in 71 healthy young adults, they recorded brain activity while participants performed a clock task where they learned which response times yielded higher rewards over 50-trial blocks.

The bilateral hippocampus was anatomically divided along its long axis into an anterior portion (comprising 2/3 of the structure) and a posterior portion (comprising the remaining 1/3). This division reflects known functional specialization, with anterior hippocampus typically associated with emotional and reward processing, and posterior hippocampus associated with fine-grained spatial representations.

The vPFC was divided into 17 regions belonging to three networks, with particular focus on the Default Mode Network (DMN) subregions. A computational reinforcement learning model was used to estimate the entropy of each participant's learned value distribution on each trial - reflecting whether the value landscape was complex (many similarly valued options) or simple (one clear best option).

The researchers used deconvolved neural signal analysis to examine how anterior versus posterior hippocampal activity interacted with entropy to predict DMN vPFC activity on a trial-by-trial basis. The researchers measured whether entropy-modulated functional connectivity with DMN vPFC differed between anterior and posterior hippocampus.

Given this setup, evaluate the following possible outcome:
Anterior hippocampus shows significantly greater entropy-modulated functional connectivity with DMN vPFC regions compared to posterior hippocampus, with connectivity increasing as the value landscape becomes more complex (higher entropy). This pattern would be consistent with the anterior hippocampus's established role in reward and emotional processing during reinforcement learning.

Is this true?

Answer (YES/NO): NO